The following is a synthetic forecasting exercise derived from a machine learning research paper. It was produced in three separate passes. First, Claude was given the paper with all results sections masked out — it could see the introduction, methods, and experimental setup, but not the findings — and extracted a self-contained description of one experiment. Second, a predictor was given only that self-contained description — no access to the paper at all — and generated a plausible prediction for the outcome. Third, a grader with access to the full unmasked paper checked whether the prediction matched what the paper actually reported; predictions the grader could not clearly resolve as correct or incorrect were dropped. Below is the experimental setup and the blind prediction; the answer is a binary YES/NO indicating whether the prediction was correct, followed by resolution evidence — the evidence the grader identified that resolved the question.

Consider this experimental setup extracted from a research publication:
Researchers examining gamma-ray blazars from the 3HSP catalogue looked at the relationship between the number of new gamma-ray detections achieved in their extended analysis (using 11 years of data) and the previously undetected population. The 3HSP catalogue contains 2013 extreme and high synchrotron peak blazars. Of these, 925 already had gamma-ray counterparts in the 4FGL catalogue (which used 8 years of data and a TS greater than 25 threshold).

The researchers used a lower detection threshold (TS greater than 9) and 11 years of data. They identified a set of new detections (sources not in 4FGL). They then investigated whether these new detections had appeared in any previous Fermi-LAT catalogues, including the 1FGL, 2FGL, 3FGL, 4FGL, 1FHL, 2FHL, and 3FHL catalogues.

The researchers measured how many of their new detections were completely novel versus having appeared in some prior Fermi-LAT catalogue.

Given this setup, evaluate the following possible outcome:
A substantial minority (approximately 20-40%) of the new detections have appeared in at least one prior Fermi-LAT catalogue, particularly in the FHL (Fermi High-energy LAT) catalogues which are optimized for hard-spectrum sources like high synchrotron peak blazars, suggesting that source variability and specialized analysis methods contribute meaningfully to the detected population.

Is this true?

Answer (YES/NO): NO